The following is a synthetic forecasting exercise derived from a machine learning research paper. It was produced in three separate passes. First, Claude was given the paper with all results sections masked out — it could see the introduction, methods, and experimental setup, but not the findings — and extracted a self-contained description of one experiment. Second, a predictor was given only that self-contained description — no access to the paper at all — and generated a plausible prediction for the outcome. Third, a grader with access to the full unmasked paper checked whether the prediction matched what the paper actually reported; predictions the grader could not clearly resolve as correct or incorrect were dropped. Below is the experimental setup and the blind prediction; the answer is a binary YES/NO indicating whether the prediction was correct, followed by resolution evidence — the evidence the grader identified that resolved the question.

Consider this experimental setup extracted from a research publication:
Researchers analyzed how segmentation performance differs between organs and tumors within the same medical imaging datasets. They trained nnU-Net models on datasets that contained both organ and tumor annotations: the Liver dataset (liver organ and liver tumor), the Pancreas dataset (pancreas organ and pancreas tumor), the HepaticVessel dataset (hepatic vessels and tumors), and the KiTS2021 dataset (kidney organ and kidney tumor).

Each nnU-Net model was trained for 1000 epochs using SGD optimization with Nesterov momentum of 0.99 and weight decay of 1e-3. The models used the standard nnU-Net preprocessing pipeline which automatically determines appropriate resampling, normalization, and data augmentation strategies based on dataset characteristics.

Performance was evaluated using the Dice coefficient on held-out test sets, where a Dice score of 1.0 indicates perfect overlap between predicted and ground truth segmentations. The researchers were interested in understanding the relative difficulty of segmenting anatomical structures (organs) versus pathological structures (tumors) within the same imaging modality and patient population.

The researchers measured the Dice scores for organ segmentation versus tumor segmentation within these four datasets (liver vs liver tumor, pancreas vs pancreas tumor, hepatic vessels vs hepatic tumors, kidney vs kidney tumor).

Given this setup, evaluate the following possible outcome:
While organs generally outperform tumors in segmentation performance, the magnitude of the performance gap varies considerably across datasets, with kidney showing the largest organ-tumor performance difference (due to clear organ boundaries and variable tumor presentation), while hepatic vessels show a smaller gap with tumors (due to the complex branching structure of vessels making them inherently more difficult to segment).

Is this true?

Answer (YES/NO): NO